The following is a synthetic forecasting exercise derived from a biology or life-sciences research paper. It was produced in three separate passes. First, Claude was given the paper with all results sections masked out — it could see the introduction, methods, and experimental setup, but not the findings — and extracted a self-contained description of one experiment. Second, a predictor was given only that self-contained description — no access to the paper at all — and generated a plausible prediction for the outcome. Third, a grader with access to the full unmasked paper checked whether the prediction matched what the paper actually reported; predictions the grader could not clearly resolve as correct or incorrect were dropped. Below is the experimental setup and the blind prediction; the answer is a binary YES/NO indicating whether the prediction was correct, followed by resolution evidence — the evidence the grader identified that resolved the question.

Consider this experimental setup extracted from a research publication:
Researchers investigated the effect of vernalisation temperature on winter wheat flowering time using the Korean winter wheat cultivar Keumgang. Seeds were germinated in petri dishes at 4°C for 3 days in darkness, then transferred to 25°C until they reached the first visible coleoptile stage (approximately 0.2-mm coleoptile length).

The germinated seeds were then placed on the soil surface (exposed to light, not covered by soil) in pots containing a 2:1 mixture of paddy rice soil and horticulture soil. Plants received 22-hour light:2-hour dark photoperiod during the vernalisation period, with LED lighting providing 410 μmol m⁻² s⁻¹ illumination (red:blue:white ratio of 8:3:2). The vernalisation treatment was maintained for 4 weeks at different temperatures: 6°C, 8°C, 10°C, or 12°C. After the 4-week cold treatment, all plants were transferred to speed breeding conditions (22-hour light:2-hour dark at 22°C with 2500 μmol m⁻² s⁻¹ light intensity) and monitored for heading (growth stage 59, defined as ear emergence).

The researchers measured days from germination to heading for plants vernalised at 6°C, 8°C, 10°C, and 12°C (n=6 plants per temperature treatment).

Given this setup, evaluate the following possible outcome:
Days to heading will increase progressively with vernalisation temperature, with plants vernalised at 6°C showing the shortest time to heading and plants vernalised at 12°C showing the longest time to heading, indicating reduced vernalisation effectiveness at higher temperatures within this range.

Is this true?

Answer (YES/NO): NO